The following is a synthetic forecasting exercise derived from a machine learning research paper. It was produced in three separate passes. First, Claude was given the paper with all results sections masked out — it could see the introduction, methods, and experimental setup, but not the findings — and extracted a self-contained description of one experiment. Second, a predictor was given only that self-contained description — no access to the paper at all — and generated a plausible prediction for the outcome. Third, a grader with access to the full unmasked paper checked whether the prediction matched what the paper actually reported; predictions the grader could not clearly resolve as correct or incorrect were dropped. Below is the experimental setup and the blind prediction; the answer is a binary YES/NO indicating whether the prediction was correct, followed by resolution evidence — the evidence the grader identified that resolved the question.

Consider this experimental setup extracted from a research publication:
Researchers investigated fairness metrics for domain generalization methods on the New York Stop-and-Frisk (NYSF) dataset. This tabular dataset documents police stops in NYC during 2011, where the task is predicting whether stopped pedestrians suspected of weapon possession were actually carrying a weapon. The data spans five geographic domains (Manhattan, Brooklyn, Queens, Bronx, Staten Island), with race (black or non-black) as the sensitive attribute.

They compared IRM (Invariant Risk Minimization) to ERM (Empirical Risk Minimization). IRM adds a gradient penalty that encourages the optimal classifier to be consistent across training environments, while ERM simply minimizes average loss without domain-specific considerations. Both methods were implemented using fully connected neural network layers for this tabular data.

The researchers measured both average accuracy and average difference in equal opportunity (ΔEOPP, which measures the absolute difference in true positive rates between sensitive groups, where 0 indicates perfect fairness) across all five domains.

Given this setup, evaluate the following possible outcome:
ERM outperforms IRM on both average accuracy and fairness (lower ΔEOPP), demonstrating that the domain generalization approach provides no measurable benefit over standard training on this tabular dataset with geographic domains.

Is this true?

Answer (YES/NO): NO